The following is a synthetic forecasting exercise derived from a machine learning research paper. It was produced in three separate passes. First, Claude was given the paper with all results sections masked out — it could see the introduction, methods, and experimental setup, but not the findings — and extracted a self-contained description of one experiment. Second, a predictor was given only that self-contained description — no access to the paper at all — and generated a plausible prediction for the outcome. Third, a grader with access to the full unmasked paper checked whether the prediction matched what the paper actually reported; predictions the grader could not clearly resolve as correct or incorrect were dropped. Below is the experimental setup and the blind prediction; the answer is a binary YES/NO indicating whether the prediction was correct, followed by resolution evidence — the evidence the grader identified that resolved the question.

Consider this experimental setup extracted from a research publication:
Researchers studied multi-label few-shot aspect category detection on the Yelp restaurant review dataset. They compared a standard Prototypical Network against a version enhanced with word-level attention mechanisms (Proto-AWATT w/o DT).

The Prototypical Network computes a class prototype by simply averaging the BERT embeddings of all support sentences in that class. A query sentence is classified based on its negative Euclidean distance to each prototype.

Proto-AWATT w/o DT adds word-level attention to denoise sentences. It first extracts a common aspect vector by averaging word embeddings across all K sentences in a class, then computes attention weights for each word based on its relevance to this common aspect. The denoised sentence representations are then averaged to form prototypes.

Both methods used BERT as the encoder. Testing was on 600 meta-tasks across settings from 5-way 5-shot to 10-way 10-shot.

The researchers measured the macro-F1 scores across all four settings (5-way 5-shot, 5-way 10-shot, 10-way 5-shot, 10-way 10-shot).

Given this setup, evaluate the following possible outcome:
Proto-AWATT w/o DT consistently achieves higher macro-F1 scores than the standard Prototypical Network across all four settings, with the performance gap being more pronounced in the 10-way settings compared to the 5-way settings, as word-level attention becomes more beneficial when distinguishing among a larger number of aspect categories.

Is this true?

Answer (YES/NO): NO